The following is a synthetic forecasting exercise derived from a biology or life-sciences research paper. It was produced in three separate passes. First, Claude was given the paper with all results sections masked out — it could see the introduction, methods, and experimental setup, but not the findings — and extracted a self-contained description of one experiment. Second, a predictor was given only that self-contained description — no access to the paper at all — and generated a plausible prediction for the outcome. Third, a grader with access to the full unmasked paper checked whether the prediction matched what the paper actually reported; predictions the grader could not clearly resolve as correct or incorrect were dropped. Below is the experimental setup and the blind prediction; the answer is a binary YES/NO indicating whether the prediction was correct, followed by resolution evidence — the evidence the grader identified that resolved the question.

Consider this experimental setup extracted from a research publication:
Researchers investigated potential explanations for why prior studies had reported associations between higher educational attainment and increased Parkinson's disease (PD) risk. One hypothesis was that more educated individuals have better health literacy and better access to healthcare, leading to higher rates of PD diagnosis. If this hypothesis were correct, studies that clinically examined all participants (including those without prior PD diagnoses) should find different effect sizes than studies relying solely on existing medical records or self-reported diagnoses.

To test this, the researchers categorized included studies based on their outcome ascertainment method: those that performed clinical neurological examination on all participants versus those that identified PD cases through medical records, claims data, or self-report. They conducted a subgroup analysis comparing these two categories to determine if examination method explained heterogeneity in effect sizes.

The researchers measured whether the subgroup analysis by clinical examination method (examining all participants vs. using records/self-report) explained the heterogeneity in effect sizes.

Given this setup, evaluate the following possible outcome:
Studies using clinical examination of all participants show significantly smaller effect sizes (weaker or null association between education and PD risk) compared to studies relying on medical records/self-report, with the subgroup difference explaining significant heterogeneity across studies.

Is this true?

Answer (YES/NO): NO